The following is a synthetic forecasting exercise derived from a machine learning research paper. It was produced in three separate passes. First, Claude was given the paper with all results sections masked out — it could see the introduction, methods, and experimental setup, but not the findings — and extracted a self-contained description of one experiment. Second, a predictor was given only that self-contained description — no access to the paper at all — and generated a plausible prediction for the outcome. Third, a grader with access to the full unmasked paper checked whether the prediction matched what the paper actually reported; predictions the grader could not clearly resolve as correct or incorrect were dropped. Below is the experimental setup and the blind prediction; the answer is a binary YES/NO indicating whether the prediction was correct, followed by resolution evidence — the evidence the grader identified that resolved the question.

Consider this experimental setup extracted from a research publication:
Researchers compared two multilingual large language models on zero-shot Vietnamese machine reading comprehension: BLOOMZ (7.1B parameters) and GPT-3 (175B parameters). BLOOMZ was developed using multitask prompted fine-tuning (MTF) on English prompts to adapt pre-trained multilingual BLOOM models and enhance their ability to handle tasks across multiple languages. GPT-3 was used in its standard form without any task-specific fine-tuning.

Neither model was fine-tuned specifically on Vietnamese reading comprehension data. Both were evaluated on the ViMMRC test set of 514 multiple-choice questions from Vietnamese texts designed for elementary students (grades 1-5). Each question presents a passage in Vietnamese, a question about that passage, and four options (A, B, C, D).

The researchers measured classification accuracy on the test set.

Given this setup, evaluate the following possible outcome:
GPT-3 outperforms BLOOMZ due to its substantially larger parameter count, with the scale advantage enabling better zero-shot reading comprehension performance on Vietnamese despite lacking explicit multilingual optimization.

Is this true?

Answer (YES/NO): NO